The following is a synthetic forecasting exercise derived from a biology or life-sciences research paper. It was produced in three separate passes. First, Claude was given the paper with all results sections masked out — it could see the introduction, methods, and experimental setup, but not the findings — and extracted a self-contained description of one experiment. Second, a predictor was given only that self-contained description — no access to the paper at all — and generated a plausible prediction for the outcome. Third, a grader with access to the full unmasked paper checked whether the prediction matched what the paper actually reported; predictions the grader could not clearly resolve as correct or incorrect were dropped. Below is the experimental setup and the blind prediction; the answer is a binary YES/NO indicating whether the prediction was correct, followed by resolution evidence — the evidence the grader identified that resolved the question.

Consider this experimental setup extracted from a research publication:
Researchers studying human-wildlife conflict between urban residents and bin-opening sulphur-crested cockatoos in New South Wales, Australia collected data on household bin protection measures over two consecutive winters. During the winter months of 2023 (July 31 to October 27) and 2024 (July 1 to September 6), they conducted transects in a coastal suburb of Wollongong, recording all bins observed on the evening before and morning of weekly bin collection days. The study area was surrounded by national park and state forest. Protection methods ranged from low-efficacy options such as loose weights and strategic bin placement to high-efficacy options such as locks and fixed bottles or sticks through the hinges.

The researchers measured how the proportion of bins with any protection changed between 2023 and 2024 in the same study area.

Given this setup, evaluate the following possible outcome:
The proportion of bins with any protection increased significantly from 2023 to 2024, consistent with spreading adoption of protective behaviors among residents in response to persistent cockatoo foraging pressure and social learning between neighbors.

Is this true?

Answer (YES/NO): NO